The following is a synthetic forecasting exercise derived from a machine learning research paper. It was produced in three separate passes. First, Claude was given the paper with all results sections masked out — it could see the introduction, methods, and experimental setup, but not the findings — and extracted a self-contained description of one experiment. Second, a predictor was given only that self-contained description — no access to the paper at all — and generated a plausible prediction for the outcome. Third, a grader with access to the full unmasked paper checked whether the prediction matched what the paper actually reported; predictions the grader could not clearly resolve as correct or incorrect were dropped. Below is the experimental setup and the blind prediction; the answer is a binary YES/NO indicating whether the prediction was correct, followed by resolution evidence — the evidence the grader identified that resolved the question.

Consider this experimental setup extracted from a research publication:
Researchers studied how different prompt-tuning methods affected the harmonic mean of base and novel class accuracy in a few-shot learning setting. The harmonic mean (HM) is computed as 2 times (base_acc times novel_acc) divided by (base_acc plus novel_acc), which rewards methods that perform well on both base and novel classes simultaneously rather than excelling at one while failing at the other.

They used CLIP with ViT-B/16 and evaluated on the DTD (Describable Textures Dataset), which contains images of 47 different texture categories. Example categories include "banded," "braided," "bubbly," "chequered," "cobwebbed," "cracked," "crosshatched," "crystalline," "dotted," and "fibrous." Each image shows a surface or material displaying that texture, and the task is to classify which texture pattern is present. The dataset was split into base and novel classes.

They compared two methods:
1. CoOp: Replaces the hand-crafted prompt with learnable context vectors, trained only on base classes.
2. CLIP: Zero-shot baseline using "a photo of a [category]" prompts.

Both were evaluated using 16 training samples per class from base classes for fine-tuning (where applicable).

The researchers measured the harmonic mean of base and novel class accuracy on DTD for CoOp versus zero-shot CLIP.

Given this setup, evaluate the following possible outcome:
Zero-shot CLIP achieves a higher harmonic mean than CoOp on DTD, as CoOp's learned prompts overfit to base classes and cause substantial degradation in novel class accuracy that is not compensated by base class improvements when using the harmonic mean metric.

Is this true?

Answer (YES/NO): YES